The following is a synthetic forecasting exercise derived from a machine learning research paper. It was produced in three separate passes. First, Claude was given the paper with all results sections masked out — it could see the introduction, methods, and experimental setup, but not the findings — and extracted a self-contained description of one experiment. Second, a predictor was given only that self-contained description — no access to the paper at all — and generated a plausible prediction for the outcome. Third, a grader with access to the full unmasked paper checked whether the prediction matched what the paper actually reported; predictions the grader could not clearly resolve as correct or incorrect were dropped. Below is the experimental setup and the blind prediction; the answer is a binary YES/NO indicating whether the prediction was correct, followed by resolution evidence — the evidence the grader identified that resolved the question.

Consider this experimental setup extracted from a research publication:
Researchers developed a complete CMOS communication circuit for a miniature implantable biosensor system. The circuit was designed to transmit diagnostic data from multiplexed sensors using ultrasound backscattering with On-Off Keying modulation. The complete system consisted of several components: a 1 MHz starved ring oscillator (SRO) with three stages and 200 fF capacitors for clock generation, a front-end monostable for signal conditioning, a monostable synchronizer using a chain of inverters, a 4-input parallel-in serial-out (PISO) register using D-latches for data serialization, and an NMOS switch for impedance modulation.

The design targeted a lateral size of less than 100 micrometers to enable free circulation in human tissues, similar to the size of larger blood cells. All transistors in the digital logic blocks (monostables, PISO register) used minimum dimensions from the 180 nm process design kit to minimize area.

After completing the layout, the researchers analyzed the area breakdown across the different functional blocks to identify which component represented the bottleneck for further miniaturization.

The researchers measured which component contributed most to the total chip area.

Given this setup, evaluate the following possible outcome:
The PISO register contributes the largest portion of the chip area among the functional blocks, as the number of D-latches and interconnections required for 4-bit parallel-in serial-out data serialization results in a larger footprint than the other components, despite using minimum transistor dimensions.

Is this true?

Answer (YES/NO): NO